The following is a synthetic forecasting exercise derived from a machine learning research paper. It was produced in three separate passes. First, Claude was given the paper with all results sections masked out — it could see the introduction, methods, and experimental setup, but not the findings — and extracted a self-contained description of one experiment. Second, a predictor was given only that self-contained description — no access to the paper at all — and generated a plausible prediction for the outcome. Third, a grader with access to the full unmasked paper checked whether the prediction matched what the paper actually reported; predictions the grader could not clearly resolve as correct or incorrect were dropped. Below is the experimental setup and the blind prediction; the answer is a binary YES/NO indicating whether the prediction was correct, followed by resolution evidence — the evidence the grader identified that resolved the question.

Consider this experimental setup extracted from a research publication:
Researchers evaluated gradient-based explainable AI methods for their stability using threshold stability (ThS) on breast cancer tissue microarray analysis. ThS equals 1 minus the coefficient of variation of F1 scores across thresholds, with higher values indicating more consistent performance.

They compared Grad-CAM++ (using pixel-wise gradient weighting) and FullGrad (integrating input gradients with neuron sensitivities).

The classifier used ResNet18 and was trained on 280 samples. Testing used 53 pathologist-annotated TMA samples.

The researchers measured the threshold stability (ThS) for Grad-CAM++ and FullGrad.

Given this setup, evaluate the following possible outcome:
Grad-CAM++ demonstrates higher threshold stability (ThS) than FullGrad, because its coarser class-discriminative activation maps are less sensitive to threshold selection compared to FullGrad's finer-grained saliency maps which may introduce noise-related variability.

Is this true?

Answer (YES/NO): NO